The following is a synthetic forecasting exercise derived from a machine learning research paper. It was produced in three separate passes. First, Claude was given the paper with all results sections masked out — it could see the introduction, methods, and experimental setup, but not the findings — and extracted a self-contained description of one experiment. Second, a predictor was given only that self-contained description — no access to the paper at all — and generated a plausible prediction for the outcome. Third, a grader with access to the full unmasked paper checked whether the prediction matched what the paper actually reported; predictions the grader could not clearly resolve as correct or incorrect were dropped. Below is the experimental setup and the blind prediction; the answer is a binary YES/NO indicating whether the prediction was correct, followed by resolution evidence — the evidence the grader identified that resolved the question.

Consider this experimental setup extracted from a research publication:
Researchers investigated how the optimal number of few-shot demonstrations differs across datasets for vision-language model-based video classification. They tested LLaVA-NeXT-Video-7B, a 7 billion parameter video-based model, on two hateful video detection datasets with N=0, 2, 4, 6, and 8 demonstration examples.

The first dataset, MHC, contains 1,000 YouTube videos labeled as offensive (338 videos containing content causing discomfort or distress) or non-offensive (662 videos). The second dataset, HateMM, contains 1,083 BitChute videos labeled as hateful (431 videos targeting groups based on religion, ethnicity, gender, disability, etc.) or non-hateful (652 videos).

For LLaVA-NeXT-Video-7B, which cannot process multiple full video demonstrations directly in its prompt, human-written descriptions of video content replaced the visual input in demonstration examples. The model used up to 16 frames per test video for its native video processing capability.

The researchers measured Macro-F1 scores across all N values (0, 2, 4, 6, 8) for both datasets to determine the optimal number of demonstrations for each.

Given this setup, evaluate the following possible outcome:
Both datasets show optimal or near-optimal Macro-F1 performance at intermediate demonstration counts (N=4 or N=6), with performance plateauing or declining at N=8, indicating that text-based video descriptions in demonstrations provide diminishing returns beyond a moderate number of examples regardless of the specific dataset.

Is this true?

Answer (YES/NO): NO